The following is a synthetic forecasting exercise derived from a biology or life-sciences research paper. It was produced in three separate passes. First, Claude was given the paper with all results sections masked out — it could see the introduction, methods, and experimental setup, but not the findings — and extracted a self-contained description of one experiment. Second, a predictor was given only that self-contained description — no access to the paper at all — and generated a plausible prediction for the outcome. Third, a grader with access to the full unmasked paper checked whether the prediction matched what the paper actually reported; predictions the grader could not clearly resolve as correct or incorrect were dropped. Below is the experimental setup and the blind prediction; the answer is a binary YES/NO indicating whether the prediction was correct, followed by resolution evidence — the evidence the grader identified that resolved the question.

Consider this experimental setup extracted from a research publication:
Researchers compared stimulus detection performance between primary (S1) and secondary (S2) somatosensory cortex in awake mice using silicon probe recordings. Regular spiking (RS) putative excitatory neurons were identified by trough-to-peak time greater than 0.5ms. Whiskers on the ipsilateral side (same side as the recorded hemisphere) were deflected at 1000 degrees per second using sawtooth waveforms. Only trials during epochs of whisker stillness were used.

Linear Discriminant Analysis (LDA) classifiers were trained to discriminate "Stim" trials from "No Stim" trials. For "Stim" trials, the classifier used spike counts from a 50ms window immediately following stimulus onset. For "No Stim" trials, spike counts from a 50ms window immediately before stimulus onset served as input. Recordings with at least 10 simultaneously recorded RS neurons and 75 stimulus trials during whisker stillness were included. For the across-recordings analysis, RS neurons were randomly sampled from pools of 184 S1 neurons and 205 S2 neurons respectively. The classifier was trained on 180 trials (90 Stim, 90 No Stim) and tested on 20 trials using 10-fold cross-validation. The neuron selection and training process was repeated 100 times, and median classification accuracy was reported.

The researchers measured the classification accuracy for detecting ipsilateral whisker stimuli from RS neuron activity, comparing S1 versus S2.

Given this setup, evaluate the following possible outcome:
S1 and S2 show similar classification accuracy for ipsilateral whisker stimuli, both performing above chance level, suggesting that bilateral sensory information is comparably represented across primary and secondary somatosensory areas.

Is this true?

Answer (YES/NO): NO